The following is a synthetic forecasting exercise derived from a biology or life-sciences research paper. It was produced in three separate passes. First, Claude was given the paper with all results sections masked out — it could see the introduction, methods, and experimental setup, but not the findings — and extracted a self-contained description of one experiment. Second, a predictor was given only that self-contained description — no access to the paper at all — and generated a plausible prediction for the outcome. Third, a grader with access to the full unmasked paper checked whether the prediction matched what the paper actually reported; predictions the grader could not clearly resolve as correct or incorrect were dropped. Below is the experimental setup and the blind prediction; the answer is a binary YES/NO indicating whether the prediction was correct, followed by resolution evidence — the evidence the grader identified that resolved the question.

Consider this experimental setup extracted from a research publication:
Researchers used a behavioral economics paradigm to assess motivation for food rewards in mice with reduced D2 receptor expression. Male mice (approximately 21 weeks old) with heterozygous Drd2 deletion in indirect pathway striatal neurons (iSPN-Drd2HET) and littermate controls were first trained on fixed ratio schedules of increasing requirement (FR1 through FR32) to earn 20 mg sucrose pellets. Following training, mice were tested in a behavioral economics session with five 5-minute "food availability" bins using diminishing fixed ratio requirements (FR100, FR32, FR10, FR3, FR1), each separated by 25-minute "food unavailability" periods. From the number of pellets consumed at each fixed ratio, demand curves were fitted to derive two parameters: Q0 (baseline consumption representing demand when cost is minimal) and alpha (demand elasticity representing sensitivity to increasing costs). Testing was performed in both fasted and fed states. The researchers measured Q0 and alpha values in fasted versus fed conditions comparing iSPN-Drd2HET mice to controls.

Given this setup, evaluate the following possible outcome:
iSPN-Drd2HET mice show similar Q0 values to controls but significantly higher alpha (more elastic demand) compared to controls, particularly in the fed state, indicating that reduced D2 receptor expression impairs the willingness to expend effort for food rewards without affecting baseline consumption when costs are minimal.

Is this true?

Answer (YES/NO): NO